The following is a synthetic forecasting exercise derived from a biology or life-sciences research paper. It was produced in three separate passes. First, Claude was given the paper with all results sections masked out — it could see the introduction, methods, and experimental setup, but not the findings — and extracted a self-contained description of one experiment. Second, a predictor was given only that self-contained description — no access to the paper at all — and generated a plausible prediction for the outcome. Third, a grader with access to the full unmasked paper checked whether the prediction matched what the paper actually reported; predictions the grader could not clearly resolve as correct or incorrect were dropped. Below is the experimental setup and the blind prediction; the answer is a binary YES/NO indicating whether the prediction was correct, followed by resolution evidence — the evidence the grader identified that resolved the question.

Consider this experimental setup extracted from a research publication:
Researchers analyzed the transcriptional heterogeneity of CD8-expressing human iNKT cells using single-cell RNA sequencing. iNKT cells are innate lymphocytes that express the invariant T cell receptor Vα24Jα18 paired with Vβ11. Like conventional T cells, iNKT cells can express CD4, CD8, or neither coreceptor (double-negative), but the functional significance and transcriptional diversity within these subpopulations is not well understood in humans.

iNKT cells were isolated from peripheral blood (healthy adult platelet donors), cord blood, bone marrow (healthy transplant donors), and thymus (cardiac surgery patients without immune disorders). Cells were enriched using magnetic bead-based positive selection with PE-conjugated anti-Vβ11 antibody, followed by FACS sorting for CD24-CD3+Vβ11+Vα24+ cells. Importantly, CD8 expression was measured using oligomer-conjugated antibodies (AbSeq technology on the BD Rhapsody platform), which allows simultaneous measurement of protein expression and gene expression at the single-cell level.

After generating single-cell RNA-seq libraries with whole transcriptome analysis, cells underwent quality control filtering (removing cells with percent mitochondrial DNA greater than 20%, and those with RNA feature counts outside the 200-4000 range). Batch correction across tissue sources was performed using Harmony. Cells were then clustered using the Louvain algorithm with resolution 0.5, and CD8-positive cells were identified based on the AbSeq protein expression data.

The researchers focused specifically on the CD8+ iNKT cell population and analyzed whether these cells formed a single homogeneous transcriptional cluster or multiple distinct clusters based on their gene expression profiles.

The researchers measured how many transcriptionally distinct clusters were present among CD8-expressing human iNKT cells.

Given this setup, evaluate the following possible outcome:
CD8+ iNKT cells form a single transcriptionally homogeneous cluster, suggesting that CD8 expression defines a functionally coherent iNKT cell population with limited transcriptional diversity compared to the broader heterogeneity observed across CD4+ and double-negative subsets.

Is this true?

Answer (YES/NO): NO